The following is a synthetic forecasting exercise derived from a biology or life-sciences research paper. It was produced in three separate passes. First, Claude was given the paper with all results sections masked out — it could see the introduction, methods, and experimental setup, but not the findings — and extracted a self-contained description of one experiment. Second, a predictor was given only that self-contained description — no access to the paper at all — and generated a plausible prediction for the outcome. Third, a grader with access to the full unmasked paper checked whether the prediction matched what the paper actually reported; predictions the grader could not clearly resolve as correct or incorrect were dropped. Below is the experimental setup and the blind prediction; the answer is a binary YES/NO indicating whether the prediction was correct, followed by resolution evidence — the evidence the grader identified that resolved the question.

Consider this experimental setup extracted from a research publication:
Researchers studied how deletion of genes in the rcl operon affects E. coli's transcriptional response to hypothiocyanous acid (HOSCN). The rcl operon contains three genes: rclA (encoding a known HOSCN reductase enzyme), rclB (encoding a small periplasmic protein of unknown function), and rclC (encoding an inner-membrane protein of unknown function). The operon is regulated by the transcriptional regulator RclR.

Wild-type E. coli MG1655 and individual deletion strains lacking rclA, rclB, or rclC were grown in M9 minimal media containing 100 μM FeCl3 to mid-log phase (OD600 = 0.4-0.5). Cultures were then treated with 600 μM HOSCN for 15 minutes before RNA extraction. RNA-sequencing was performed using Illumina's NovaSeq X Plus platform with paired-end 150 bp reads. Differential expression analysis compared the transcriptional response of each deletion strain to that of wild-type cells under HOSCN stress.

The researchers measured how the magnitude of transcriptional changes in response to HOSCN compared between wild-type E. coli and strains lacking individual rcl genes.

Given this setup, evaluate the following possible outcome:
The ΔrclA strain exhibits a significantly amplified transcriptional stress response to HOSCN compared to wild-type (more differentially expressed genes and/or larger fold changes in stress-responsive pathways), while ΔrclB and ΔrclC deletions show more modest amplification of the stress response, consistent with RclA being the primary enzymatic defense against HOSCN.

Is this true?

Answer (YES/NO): NO